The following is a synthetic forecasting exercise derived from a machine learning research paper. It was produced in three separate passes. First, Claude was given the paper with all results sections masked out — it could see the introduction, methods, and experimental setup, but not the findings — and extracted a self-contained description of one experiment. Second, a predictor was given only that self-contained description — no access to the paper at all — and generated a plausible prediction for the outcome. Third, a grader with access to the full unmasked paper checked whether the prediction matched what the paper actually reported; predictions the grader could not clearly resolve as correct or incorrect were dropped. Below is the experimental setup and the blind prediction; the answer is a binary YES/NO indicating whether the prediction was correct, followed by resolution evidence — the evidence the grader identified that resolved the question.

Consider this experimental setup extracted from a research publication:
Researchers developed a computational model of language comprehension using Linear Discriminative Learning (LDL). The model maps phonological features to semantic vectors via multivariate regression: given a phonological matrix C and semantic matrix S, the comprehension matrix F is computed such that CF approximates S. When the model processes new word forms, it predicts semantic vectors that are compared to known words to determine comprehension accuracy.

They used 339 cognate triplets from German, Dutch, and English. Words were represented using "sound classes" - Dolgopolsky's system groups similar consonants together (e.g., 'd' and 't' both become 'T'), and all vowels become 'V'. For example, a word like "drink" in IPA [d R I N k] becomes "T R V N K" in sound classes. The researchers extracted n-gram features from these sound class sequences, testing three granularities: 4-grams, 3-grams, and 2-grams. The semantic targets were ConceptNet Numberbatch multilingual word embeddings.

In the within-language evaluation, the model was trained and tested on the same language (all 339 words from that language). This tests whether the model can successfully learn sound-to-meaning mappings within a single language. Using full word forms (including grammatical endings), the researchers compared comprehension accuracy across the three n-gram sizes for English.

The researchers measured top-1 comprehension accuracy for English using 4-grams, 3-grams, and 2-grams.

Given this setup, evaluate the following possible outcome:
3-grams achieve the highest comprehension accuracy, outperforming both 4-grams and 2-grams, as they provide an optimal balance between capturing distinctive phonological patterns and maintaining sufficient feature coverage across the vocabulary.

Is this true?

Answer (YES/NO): NO